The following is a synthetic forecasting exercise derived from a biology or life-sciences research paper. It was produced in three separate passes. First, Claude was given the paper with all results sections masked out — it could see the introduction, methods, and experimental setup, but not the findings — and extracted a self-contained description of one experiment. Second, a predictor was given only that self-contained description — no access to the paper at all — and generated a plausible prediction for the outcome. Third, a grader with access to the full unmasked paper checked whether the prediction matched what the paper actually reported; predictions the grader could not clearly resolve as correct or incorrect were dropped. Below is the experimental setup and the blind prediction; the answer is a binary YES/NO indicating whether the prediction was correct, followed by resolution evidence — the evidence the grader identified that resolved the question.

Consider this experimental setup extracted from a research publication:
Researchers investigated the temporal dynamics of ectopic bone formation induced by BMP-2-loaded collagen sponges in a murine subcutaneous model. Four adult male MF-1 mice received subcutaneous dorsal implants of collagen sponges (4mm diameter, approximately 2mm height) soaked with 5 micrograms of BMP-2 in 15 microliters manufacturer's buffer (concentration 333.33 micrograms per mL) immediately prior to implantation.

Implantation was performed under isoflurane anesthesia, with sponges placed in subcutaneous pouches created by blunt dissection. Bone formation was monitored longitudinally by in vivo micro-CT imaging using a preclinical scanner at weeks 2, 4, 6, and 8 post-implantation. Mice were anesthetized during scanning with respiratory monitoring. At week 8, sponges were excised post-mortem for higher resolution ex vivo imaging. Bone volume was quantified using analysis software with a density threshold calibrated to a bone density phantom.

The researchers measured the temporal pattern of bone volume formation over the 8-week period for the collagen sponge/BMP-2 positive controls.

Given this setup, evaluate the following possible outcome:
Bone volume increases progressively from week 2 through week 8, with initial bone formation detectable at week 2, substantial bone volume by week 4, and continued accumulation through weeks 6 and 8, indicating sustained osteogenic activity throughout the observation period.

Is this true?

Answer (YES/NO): NO